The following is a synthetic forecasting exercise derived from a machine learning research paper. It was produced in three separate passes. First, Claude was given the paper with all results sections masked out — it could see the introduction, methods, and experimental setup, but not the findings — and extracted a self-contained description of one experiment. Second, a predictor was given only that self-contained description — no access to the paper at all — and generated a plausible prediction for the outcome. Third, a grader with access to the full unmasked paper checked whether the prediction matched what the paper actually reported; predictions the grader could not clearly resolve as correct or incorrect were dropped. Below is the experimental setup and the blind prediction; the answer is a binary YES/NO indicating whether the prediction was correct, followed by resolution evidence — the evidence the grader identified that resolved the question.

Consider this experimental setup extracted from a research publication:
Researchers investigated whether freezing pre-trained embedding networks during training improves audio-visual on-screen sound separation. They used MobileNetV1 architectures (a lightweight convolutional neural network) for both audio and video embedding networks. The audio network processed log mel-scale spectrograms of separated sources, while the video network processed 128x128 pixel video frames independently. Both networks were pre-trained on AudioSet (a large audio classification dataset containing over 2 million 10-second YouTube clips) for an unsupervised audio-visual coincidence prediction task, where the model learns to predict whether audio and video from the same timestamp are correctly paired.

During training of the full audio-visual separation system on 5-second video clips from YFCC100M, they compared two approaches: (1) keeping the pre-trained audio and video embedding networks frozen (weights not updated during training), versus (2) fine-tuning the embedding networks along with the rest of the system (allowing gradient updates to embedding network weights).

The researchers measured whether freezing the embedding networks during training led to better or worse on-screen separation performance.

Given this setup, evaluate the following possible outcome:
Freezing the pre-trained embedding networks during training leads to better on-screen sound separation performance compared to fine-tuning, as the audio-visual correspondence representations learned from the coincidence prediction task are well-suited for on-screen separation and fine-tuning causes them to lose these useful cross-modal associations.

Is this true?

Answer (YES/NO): YES